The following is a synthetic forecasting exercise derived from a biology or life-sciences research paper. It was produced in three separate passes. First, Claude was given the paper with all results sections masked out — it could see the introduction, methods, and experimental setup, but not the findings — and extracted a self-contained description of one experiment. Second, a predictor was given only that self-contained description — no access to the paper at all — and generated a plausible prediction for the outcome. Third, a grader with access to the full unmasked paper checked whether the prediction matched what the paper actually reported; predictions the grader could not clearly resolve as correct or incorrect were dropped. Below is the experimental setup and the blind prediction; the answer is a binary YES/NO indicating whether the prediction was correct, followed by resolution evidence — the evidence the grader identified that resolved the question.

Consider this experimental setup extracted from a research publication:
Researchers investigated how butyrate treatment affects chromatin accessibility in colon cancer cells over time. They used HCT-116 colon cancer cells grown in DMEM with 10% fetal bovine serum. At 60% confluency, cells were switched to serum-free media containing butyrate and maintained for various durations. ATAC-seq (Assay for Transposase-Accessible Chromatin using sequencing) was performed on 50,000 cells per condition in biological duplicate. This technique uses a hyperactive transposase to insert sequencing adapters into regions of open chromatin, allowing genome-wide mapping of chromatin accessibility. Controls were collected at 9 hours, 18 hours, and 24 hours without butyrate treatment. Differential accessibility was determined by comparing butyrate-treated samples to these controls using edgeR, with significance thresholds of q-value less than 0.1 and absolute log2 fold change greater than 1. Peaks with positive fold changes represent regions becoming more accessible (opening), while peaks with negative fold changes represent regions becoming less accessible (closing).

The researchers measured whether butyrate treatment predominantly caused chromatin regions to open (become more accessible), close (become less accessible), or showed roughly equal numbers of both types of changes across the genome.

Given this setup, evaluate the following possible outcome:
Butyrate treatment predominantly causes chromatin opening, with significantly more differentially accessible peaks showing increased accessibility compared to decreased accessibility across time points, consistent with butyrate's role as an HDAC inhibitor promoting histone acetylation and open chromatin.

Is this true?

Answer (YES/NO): NO